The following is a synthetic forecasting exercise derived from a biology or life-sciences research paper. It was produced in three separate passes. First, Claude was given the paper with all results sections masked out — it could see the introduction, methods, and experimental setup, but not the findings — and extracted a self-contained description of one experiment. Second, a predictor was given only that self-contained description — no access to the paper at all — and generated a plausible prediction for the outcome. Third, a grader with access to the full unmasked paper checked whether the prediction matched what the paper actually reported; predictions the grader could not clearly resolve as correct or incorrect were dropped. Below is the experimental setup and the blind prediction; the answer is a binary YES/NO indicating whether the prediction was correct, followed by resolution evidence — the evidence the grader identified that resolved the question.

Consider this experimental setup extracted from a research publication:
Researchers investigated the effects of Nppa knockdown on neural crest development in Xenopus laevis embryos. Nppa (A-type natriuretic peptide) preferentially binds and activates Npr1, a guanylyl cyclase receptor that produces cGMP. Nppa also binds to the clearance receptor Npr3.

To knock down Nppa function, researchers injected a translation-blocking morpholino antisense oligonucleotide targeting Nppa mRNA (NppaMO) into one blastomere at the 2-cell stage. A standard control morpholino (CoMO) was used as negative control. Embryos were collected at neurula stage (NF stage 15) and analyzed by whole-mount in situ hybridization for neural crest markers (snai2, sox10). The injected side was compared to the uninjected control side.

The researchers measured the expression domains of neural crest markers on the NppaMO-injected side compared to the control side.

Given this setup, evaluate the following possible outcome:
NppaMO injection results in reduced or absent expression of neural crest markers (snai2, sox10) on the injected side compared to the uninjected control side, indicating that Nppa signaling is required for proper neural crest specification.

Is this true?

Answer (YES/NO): YES